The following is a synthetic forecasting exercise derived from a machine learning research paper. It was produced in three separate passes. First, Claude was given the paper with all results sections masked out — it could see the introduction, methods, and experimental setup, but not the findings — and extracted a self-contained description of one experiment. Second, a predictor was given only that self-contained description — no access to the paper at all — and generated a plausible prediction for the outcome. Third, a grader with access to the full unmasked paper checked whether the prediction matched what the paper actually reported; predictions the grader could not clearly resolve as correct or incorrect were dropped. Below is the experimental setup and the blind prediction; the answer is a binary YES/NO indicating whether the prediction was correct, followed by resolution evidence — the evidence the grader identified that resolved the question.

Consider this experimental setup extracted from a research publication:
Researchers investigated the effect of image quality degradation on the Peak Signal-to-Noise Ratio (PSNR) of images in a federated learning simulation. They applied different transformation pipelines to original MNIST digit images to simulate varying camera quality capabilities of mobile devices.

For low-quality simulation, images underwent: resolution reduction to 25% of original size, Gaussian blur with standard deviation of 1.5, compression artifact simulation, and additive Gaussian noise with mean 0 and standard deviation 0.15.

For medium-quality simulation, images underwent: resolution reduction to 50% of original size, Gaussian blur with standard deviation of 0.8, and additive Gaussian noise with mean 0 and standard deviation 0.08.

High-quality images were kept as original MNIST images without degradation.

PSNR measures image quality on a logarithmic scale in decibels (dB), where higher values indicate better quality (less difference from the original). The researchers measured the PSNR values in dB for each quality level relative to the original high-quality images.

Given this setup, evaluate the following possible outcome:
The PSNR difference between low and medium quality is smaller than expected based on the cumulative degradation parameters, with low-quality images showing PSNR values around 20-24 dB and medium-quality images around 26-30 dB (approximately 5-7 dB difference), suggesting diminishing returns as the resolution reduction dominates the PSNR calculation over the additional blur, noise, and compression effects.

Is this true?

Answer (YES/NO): NO